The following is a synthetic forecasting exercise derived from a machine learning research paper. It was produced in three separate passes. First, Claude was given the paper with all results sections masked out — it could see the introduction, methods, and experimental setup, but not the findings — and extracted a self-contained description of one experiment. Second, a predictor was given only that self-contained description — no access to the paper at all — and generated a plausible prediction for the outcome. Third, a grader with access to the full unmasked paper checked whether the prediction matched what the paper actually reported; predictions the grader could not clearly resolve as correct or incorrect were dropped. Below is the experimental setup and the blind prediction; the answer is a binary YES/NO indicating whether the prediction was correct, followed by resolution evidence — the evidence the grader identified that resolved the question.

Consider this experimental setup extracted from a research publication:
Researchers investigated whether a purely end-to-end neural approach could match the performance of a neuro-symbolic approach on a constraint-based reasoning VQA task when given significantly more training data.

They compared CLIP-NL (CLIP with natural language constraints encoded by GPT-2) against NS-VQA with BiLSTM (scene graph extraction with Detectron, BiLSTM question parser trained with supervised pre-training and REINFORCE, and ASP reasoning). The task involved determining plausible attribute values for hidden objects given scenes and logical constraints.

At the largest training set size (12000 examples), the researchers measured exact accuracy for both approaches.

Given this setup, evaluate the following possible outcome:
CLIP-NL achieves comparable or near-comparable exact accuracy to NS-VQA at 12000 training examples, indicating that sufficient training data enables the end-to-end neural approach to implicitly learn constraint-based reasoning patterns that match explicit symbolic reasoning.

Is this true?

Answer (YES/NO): NO